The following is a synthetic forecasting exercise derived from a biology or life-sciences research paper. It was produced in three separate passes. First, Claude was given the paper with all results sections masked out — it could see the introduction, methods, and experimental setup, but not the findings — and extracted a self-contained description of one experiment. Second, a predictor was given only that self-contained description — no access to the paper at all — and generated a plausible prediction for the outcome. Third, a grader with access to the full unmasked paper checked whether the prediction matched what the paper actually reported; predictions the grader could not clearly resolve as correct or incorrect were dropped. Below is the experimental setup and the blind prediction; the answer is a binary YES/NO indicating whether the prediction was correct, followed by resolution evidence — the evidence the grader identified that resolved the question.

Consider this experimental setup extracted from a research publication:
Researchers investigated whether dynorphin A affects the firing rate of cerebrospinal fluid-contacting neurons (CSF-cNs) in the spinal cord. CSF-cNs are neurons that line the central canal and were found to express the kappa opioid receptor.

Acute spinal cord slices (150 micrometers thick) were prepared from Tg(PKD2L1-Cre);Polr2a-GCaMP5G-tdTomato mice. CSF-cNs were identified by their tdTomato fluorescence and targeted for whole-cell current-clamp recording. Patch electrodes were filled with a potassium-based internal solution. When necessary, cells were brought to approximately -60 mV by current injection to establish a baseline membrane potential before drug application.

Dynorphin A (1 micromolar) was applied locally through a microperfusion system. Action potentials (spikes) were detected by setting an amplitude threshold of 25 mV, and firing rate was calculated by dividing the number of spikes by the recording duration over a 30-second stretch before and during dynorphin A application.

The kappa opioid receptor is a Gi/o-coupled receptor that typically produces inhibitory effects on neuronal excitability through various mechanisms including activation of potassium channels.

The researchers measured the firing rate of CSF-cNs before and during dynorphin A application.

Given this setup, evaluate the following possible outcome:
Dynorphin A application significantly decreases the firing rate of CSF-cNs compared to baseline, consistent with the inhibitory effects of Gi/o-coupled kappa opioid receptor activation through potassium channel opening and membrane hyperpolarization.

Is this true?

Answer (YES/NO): NO